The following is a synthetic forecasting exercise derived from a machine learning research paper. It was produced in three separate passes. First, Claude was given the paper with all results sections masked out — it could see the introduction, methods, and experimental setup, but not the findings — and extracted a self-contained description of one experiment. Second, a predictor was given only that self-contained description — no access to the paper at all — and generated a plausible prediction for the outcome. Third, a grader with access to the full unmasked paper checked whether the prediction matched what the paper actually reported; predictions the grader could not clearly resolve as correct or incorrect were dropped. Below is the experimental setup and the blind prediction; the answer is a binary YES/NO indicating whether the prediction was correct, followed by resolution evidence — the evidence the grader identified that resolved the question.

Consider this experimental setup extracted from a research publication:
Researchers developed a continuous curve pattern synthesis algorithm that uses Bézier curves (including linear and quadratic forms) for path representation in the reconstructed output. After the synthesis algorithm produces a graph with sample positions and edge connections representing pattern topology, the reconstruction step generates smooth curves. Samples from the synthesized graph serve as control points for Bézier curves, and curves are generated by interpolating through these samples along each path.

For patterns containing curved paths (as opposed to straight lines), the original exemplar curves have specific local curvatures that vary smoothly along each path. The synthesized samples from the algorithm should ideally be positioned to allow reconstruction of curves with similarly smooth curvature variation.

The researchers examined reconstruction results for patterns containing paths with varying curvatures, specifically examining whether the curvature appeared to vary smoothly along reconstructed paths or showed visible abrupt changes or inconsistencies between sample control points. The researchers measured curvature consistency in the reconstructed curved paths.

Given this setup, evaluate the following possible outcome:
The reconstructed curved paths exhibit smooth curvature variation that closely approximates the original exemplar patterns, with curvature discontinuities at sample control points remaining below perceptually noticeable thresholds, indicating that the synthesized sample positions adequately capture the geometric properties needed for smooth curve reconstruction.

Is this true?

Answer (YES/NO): NO